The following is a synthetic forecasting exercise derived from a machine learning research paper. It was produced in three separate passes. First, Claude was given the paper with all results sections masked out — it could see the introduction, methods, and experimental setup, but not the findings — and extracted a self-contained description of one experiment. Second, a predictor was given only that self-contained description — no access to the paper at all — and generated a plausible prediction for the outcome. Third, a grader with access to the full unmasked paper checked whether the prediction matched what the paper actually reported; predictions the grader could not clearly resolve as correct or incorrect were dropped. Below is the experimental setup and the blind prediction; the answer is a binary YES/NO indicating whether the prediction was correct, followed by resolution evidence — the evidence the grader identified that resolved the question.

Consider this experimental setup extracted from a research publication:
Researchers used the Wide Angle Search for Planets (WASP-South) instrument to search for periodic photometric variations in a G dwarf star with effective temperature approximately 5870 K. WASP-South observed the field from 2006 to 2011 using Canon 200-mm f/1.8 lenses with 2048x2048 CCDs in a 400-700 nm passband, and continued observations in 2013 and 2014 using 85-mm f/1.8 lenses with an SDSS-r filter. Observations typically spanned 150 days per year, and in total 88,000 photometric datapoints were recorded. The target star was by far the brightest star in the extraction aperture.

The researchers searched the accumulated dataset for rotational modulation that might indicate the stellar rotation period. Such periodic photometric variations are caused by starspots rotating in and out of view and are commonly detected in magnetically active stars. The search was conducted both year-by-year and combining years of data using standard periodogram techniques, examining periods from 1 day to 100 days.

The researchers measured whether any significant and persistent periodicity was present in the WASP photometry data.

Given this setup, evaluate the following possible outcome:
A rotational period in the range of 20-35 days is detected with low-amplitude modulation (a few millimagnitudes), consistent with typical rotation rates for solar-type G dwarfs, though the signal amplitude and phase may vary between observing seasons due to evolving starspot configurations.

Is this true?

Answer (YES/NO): NO